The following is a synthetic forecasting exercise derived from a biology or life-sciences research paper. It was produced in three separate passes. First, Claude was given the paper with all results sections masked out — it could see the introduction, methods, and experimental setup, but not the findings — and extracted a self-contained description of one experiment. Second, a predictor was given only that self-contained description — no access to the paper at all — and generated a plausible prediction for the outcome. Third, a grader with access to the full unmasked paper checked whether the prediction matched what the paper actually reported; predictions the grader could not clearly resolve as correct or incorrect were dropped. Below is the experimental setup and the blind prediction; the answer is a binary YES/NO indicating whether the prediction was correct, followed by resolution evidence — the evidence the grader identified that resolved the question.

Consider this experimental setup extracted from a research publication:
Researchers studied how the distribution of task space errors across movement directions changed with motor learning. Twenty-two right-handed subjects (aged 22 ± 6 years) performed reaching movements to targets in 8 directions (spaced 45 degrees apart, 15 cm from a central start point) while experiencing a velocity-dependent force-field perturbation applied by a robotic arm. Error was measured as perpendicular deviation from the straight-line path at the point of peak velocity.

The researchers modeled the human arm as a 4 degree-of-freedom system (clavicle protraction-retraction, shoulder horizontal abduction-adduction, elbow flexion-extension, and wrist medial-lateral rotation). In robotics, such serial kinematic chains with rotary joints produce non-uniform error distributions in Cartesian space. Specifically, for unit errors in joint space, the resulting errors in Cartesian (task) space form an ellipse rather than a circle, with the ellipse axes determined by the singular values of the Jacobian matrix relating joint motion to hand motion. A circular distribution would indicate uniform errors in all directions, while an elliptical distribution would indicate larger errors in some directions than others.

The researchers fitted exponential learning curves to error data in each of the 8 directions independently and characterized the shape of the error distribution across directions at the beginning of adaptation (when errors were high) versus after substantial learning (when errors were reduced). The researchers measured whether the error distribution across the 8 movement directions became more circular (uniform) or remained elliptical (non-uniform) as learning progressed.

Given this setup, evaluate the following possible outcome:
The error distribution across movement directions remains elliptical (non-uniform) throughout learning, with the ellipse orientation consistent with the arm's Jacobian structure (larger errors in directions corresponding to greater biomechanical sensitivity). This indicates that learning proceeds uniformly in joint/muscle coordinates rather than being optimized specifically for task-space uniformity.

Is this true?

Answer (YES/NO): NO